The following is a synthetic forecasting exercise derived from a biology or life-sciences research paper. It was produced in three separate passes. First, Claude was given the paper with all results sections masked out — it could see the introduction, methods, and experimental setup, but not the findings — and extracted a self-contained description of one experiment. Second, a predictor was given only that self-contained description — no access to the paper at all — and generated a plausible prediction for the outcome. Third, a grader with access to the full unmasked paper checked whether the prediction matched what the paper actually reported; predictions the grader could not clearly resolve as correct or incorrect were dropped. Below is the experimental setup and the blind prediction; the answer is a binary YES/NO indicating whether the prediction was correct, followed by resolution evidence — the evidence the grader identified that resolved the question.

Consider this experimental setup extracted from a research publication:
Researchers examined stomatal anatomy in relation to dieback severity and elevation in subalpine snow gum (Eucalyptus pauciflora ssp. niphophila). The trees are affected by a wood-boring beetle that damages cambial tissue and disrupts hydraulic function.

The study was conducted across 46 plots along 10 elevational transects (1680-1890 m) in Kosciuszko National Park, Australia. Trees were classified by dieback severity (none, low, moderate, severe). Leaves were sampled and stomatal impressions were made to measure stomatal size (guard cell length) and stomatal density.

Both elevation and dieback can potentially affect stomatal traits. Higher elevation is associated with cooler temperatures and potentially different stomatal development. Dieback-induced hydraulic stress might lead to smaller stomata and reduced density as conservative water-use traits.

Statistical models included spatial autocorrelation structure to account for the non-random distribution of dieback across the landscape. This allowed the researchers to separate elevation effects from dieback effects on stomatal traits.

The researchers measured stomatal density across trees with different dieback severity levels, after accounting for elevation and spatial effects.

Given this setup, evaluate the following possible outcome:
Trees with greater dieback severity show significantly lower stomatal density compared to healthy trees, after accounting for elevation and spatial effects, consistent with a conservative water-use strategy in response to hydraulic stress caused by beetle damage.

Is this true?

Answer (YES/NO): NO